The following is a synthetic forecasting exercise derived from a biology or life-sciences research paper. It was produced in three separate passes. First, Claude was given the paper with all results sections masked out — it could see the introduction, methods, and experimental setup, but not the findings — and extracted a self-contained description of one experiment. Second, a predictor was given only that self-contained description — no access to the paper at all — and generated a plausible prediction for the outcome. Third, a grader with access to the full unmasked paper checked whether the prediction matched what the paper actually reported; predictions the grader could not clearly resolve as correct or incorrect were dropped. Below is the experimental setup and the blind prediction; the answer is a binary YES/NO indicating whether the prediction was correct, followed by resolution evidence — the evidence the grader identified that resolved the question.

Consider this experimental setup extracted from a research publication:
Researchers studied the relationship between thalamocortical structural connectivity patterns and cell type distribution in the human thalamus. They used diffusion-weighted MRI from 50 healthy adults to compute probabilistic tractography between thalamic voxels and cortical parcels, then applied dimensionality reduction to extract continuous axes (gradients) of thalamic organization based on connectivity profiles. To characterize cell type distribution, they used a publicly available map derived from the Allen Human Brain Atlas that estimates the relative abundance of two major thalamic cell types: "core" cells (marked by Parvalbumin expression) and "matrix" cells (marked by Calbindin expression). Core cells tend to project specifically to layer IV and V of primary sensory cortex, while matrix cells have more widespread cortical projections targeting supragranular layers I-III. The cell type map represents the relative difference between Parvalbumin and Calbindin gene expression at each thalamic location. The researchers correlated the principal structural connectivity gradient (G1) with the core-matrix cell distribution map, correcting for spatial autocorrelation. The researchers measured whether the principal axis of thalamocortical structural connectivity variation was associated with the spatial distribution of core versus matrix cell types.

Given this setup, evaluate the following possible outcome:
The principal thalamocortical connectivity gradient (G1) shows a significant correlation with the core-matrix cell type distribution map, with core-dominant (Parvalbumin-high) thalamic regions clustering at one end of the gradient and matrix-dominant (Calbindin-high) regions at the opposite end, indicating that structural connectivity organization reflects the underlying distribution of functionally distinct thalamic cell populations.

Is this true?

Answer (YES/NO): NO